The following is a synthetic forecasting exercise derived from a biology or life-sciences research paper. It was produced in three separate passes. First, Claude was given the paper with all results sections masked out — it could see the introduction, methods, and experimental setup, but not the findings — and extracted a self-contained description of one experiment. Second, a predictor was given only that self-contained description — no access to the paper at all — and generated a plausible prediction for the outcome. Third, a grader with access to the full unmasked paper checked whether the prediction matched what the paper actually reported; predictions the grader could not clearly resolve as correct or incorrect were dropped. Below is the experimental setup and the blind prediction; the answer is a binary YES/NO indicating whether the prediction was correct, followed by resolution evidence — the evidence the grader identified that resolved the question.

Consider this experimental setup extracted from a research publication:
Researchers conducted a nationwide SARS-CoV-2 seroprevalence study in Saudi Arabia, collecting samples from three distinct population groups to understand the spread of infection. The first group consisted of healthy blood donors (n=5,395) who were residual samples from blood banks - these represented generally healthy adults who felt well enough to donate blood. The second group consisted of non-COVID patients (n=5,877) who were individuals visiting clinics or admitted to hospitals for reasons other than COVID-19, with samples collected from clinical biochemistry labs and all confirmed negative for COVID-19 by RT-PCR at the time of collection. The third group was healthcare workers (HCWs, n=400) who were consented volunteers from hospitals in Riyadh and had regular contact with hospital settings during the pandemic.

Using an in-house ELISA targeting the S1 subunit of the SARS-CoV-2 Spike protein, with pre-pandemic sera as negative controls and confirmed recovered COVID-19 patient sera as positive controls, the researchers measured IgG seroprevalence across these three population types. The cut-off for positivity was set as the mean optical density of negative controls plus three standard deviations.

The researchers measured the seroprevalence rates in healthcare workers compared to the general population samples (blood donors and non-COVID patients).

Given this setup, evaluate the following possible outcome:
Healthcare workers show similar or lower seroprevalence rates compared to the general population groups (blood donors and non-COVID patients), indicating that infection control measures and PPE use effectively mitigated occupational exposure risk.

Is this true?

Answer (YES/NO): NO